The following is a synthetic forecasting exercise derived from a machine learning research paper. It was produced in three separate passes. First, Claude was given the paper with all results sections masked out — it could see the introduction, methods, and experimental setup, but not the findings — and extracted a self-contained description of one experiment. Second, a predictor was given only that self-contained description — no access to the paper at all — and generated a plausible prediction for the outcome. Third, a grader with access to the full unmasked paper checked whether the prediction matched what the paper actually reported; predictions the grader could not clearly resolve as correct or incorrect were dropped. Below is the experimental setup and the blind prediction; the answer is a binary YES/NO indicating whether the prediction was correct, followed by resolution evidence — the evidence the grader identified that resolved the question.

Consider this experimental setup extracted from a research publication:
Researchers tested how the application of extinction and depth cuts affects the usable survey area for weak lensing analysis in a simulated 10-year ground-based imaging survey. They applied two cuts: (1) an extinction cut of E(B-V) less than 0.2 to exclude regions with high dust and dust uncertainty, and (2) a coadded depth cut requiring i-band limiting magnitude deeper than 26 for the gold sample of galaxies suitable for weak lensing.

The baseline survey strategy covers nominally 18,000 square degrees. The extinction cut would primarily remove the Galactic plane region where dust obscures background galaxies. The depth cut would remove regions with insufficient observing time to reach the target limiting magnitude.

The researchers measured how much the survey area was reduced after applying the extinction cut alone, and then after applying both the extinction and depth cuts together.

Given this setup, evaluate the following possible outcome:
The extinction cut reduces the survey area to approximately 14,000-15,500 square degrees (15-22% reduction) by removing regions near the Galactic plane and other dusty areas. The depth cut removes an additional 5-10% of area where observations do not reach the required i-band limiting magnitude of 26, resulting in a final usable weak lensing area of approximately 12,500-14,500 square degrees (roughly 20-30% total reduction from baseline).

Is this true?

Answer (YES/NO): NO